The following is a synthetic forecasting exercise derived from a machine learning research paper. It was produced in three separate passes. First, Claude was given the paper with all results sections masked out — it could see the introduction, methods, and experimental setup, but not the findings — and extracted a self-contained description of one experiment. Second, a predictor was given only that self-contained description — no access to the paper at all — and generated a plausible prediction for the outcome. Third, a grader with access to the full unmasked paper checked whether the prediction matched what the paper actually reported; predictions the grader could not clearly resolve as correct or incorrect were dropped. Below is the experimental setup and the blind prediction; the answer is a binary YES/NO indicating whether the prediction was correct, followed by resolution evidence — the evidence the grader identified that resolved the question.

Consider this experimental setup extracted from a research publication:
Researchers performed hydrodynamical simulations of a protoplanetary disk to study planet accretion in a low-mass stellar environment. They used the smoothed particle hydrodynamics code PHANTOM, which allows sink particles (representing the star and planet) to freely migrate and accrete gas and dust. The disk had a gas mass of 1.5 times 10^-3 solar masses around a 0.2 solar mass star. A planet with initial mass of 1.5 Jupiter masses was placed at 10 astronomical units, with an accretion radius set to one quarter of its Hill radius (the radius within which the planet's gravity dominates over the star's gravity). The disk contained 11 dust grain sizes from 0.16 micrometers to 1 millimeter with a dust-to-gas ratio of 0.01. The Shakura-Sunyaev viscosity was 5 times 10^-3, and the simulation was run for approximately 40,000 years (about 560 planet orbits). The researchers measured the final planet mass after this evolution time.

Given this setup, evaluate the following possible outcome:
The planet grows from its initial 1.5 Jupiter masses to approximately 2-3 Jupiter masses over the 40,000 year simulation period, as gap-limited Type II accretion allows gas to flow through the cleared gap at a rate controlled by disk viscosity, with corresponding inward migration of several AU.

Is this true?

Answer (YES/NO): NO